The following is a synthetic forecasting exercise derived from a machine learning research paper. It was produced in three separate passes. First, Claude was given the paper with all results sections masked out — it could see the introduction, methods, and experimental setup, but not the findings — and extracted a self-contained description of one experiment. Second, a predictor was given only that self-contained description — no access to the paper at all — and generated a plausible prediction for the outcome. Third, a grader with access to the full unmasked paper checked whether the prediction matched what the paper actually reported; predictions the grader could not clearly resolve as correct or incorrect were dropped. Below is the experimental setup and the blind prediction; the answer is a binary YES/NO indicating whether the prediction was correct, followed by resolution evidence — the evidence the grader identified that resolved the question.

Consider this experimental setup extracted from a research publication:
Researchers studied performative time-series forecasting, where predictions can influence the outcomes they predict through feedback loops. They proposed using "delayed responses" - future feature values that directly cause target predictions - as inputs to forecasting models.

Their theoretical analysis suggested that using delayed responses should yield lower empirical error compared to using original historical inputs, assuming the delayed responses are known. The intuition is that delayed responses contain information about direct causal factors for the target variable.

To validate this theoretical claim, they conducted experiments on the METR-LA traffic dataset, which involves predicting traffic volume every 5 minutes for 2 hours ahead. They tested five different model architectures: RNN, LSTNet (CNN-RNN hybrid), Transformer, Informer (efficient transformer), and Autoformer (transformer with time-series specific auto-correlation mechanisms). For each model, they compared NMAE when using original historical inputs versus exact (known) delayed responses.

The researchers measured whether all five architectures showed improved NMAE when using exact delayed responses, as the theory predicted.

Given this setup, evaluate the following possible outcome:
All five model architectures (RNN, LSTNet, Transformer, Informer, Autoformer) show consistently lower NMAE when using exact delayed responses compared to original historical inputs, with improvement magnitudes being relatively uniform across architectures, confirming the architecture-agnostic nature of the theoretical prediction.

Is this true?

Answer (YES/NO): NO